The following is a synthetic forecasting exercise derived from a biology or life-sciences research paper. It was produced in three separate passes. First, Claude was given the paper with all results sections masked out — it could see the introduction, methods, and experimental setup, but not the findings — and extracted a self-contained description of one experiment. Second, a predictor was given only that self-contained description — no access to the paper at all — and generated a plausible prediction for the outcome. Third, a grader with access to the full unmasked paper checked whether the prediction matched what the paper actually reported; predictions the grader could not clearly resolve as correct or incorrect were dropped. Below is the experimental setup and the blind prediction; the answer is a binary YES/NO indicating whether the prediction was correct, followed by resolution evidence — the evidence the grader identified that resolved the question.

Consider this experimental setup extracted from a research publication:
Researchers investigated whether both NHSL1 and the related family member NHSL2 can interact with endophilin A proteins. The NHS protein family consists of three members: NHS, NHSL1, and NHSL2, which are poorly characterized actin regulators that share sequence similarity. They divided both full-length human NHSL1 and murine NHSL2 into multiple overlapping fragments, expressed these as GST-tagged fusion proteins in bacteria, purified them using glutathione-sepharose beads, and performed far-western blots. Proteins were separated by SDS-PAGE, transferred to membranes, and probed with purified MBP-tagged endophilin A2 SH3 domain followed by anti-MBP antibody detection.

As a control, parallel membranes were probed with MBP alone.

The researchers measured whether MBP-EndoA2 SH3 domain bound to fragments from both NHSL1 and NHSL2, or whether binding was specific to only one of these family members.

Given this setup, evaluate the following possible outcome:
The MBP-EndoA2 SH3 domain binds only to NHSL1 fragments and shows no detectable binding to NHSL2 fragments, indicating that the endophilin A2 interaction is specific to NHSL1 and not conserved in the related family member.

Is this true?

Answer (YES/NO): NO